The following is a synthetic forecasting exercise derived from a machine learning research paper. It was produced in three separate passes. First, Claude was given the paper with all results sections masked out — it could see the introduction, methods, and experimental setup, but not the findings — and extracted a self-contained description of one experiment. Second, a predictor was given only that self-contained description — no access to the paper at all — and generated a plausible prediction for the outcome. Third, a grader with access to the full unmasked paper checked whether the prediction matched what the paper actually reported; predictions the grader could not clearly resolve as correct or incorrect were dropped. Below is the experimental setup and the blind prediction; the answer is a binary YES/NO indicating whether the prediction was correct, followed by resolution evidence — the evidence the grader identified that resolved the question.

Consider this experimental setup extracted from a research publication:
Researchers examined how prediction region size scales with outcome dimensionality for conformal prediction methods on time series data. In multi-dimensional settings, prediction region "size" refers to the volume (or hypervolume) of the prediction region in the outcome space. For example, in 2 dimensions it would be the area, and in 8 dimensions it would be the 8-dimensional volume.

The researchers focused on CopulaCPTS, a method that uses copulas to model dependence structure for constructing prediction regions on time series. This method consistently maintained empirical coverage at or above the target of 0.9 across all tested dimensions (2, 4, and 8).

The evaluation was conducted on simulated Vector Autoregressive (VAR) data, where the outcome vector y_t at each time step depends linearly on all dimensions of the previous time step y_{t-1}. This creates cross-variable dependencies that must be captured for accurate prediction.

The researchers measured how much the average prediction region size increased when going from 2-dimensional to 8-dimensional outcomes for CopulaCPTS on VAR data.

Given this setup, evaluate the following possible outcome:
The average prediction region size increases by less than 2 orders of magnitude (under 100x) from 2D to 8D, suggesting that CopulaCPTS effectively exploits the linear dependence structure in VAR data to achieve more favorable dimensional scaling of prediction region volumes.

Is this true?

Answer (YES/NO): NO